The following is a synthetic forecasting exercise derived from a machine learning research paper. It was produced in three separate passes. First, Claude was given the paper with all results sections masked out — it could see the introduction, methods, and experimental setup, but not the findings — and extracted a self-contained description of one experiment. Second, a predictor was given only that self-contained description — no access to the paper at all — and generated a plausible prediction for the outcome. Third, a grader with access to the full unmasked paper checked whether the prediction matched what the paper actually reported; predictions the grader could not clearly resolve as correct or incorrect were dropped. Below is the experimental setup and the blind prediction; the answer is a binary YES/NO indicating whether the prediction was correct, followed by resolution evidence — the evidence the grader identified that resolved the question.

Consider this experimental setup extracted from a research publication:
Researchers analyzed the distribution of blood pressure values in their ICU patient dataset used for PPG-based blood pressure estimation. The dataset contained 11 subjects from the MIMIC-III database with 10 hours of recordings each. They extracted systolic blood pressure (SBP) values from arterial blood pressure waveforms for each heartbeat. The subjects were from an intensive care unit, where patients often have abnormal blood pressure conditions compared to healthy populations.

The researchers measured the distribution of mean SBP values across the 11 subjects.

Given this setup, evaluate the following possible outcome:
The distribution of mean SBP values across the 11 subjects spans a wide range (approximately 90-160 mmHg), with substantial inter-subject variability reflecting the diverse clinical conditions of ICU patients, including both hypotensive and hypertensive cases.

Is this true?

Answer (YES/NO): NO